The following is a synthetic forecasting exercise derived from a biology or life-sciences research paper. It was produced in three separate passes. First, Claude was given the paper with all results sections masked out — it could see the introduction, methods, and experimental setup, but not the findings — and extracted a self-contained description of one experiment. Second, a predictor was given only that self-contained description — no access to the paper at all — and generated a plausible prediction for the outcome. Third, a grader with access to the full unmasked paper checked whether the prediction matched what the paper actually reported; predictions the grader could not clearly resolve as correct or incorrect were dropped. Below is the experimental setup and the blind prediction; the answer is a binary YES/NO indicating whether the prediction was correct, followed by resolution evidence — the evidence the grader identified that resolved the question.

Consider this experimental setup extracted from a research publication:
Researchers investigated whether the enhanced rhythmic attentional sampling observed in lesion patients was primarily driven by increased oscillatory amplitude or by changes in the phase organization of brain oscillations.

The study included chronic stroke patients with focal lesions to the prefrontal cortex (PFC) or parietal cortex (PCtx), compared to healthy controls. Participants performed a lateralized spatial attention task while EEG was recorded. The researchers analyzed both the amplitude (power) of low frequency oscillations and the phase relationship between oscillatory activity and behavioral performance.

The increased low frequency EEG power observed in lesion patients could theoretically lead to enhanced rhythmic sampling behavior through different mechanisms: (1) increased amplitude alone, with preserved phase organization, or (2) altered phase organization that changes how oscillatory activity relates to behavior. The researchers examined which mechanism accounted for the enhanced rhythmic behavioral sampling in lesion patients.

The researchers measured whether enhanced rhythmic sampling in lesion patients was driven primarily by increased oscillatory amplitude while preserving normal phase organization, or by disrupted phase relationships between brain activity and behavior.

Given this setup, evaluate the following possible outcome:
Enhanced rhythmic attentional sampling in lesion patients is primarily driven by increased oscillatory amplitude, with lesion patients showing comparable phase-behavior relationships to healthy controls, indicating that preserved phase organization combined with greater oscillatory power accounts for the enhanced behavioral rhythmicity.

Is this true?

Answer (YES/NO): YES